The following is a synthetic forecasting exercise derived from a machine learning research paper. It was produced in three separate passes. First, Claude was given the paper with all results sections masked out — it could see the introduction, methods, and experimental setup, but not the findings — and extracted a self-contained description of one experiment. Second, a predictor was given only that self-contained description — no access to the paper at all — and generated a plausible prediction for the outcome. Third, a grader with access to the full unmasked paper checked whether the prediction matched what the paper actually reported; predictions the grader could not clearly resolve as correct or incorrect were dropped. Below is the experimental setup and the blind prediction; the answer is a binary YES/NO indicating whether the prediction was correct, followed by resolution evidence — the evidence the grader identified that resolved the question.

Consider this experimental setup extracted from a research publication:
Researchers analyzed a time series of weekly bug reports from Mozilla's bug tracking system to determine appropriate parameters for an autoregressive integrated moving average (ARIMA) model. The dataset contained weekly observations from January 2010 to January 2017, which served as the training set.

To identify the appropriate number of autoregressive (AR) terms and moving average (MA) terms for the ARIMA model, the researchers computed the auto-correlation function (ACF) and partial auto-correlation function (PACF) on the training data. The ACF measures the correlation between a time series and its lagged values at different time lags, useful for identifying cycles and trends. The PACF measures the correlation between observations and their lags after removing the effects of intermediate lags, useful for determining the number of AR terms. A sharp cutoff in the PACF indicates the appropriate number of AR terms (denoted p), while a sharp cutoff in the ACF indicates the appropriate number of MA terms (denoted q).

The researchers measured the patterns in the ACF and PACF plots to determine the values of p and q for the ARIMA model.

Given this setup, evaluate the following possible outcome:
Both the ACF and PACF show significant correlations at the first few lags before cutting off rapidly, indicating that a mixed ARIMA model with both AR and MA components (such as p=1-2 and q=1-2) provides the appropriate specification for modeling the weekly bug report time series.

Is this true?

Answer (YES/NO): NO